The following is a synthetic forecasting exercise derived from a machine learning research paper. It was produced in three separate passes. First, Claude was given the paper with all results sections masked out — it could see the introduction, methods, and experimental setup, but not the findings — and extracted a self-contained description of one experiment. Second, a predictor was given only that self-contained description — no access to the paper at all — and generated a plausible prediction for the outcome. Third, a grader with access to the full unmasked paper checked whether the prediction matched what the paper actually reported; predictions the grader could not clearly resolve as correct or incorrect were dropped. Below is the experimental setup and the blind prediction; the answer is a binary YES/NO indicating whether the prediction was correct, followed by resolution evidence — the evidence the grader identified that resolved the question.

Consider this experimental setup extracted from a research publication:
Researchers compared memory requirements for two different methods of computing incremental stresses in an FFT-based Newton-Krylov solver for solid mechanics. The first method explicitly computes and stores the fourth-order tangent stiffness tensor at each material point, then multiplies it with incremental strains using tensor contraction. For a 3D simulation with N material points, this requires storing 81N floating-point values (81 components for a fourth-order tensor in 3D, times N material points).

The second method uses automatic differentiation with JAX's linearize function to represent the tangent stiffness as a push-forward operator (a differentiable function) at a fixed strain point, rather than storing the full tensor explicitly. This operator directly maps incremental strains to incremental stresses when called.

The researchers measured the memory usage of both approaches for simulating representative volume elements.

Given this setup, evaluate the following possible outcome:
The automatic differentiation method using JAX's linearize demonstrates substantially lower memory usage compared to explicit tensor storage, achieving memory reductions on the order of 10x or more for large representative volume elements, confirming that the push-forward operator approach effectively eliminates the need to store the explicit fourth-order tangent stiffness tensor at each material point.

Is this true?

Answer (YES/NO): NO